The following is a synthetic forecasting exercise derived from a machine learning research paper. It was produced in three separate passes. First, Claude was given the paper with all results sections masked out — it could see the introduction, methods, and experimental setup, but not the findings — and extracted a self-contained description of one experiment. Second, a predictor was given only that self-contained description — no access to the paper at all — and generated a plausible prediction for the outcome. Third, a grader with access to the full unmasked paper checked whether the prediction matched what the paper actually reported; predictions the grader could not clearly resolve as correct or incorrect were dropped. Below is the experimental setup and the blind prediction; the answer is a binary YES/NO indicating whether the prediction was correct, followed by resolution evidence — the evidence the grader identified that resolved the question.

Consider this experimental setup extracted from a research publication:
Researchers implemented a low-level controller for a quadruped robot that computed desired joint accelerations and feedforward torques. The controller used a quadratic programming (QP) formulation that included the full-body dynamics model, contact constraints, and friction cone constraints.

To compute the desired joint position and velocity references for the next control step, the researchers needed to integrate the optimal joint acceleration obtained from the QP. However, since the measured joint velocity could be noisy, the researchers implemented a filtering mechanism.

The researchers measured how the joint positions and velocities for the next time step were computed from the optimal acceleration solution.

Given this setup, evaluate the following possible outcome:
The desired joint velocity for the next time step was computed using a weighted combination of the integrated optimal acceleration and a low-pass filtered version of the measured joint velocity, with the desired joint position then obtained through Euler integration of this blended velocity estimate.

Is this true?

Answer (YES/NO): NO